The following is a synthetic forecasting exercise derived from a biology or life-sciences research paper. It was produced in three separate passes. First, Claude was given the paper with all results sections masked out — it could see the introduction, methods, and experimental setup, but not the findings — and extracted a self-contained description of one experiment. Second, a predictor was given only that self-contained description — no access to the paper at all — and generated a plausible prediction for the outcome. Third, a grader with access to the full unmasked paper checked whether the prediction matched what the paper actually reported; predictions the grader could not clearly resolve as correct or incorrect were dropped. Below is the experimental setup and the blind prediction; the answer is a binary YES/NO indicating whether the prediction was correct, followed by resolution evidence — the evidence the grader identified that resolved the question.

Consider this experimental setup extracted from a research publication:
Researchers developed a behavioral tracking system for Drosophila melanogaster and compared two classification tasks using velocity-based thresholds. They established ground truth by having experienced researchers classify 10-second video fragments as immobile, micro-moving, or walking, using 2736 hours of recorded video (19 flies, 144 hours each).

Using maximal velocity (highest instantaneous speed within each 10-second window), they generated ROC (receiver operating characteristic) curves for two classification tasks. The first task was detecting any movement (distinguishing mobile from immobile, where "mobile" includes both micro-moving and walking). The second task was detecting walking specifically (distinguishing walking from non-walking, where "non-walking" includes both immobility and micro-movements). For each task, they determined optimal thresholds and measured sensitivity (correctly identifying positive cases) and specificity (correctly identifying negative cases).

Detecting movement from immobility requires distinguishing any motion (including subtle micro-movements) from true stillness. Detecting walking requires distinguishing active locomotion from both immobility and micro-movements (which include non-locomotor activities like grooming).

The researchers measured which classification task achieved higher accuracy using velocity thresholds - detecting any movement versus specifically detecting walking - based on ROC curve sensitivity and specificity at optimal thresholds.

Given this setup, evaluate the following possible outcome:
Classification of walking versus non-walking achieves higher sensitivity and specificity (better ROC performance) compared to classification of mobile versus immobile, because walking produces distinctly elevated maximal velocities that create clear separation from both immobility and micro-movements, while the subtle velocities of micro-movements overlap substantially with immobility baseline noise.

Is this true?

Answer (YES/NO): NO